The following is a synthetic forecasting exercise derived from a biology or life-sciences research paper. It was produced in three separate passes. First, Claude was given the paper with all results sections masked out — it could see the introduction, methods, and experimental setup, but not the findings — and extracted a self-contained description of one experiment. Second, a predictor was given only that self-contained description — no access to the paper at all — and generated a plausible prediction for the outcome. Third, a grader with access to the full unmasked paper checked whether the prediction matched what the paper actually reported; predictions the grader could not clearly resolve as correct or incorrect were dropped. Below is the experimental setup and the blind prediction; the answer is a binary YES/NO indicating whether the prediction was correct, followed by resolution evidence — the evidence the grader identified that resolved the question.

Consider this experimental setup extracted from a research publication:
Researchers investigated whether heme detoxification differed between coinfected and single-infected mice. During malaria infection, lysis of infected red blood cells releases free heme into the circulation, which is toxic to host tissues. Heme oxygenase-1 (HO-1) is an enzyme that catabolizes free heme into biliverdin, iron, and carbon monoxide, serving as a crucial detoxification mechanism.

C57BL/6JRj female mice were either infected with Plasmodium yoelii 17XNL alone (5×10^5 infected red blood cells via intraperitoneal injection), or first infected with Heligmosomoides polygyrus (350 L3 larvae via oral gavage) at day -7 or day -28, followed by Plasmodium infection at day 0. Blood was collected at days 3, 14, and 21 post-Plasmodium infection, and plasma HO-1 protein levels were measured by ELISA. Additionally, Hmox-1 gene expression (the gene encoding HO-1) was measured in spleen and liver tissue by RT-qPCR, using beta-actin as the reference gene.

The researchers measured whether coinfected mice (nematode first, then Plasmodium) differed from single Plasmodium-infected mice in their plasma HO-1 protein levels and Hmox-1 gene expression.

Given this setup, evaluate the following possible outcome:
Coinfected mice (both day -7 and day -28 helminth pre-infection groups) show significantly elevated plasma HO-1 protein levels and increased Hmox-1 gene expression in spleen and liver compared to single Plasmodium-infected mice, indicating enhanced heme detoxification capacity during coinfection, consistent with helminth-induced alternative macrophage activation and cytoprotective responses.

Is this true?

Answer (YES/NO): NO